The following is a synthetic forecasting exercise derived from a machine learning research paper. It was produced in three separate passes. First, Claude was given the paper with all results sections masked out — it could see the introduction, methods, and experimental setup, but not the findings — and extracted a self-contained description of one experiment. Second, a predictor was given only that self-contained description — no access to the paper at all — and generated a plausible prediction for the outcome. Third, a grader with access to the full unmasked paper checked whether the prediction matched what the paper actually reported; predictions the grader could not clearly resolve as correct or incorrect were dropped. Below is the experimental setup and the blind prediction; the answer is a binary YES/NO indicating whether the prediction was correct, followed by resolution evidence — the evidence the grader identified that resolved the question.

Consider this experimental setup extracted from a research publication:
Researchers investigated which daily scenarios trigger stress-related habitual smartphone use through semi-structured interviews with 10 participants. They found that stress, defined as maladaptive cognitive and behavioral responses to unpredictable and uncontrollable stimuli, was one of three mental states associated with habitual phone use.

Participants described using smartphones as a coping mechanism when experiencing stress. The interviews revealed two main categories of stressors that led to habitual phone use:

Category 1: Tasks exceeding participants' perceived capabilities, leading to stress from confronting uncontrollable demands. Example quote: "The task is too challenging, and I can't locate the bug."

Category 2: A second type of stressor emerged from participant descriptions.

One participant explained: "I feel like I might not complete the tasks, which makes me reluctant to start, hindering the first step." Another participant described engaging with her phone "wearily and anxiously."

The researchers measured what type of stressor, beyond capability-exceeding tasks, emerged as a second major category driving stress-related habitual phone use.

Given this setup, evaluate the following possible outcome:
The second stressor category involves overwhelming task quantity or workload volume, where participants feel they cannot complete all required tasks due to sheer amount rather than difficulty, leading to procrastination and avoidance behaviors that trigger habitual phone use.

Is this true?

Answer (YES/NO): NO